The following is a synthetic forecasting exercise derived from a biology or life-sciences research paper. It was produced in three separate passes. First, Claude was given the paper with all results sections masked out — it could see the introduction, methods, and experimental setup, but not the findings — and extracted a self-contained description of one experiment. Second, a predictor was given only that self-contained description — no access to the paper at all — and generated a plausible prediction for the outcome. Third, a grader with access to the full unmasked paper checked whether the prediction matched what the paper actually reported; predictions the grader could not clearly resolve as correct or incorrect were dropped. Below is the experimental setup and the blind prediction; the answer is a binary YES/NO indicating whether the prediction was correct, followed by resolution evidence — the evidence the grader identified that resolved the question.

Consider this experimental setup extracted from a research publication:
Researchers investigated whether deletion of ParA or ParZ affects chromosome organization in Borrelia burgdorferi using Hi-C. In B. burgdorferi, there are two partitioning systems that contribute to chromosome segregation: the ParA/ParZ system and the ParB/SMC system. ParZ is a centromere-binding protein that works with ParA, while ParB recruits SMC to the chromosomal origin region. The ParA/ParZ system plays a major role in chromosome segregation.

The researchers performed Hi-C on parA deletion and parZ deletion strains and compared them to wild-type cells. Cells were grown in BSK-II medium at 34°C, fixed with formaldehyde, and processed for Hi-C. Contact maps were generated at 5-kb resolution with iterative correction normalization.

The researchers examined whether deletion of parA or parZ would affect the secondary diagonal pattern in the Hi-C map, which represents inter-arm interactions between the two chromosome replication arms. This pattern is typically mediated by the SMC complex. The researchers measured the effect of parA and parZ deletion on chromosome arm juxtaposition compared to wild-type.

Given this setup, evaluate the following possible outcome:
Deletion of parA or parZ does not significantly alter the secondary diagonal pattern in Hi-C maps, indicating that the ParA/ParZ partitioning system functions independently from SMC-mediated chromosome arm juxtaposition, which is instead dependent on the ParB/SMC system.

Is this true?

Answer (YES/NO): NO